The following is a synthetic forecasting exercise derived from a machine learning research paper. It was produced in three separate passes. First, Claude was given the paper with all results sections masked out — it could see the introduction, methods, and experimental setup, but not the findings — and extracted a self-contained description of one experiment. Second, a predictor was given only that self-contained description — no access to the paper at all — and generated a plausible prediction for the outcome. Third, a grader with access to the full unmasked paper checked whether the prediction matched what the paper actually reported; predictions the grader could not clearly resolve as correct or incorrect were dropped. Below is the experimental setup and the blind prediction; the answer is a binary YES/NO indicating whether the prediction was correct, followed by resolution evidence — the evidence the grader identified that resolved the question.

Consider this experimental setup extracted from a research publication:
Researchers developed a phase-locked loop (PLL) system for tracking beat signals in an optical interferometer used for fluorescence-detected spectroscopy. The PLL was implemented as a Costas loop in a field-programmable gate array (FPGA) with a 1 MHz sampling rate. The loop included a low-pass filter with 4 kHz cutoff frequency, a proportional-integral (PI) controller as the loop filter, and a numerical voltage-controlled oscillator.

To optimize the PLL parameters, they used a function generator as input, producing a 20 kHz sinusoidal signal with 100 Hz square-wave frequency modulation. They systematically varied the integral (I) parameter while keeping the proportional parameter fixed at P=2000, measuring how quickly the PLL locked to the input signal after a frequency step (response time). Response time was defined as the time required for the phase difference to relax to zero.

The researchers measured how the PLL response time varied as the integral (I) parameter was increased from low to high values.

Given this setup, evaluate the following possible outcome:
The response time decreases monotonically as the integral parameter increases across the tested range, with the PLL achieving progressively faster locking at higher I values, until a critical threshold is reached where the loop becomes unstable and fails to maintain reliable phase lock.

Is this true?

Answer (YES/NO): NO